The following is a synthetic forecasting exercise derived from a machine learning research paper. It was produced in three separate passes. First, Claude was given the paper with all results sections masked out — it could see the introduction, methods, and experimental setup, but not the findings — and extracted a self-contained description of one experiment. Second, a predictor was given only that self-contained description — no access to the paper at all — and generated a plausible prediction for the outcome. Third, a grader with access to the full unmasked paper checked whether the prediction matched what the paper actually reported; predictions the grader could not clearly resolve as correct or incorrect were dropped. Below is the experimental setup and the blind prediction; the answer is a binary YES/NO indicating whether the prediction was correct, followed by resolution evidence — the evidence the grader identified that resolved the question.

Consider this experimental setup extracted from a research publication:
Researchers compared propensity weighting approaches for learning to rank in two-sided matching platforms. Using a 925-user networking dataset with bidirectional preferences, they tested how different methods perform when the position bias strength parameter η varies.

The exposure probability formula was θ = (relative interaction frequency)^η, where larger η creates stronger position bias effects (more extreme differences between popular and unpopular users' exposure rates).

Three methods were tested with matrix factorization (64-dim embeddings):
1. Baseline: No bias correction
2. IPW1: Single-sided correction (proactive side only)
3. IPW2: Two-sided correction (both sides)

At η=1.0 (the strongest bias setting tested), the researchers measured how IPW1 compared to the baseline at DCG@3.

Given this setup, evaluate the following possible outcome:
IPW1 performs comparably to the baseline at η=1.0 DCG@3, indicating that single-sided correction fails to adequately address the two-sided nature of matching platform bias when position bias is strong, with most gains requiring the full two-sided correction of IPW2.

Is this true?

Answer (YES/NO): NO